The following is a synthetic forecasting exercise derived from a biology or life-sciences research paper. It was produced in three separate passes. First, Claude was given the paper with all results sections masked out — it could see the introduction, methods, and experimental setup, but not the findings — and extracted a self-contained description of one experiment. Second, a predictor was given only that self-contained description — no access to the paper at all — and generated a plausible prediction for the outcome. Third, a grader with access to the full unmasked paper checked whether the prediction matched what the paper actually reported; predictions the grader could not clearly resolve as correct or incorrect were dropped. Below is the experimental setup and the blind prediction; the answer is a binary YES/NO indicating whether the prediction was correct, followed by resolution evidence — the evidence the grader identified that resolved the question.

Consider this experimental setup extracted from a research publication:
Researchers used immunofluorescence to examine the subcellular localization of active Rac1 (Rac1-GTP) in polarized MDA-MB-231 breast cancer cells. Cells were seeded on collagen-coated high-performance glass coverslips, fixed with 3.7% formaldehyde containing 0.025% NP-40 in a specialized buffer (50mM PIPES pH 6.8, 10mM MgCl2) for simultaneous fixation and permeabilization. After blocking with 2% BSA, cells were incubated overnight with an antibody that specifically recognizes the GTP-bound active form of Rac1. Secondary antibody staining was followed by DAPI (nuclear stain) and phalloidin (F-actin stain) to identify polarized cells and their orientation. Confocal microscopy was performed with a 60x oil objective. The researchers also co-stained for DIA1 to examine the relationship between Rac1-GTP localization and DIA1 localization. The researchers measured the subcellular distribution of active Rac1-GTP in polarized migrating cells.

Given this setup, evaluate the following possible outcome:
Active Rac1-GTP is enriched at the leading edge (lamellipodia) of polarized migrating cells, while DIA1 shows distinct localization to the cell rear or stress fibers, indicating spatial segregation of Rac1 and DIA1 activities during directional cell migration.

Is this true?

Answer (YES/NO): NO